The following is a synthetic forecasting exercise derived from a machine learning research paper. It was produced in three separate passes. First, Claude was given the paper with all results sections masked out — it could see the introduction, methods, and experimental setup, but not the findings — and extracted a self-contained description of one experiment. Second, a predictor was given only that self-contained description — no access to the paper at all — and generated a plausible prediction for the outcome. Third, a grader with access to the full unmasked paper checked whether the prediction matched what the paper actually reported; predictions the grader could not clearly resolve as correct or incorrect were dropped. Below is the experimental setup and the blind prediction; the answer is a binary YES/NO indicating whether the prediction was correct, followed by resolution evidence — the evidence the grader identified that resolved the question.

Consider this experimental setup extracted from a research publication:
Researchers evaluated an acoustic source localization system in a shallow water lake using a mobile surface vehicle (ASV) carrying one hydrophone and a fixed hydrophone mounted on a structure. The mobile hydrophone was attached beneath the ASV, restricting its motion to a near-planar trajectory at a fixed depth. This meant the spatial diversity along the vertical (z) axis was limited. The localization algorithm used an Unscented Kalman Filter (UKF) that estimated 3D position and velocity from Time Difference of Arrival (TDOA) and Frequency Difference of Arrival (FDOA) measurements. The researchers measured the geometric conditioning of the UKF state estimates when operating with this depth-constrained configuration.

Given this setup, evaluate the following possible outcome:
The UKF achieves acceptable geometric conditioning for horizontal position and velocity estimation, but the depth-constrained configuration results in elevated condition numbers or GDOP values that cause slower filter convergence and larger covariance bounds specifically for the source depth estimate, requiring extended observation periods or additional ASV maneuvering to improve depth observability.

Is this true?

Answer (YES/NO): NO